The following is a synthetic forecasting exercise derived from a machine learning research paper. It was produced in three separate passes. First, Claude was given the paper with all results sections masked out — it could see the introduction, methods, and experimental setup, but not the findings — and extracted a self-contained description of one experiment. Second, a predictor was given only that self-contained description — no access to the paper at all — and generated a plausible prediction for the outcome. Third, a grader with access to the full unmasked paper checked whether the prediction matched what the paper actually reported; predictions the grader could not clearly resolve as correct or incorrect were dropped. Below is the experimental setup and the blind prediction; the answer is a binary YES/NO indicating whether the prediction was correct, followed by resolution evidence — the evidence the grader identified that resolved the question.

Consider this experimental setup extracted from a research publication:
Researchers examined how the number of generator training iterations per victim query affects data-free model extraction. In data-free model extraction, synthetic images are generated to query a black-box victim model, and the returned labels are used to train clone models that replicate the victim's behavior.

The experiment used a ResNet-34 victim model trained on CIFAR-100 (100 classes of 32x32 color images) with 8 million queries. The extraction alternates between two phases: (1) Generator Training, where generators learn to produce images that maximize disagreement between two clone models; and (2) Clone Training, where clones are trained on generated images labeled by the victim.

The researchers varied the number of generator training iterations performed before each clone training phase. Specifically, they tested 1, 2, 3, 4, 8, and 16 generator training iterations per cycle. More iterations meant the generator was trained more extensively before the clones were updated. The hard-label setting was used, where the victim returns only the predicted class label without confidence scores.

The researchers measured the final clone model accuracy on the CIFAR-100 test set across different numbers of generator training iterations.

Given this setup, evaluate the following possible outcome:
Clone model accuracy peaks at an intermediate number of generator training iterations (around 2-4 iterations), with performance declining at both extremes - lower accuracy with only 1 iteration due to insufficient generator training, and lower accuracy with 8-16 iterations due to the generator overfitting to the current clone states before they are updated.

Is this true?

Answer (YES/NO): NO